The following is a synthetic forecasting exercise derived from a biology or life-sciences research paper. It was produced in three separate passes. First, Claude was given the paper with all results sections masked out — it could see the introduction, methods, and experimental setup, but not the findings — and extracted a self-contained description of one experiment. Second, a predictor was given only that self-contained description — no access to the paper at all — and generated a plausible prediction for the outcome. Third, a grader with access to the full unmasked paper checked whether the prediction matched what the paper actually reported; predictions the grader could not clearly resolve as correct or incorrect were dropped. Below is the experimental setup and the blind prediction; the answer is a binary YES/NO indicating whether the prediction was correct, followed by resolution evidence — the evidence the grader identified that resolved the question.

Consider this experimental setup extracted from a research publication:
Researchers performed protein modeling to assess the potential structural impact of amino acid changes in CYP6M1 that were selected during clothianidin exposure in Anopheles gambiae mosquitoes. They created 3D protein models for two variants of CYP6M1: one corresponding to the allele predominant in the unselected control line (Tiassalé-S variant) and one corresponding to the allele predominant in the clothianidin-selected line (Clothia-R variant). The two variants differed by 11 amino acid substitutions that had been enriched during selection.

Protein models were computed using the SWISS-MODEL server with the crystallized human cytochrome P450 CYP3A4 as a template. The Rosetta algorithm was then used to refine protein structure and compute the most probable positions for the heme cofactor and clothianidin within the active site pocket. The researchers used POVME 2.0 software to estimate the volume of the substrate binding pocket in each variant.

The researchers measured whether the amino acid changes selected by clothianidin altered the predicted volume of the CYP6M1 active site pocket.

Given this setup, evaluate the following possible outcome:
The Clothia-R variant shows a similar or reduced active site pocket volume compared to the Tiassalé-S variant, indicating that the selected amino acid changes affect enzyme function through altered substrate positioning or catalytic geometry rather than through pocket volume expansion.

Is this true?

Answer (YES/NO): NO